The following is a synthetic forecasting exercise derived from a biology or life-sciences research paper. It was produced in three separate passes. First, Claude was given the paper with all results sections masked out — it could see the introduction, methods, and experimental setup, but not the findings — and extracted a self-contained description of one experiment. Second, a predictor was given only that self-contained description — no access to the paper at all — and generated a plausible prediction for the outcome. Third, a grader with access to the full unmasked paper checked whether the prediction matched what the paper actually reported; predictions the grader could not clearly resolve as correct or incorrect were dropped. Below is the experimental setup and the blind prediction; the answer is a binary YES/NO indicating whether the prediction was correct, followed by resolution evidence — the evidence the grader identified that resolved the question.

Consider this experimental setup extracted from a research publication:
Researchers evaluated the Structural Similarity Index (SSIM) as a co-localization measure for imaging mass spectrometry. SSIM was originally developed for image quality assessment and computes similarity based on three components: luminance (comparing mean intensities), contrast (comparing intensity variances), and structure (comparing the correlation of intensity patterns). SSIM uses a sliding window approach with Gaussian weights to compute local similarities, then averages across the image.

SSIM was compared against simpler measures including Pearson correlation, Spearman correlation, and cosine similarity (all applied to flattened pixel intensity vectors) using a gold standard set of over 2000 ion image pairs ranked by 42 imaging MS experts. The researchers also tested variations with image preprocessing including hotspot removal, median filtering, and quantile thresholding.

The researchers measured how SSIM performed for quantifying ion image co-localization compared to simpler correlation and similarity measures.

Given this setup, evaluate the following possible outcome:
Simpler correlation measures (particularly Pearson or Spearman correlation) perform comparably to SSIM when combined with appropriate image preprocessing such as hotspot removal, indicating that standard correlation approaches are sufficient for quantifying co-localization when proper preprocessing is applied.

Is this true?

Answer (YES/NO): NO